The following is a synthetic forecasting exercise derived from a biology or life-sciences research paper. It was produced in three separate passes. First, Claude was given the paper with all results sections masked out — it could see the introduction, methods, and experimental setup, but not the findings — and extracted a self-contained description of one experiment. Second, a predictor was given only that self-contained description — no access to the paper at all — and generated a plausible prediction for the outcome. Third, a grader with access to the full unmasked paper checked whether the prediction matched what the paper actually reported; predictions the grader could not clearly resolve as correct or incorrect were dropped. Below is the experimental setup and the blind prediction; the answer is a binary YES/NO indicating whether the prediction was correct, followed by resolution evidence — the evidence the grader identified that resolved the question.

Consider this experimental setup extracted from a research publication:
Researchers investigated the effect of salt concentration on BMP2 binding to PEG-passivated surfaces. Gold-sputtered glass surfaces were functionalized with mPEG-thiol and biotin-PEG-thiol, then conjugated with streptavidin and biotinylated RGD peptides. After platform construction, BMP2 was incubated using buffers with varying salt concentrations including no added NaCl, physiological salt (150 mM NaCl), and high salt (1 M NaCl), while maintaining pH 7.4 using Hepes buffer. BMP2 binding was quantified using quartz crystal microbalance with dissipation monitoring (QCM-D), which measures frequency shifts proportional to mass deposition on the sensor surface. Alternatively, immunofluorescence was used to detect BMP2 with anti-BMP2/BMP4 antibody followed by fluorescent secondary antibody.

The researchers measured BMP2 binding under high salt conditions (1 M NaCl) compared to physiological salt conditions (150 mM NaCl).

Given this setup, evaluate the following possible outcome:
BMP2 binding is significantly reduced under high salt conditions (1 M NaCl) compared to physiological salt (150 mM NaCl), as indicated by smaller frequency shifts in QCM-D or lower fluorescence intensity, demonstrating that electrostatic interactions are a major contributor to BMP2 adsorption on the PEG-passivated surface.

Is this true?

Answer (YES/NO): YES